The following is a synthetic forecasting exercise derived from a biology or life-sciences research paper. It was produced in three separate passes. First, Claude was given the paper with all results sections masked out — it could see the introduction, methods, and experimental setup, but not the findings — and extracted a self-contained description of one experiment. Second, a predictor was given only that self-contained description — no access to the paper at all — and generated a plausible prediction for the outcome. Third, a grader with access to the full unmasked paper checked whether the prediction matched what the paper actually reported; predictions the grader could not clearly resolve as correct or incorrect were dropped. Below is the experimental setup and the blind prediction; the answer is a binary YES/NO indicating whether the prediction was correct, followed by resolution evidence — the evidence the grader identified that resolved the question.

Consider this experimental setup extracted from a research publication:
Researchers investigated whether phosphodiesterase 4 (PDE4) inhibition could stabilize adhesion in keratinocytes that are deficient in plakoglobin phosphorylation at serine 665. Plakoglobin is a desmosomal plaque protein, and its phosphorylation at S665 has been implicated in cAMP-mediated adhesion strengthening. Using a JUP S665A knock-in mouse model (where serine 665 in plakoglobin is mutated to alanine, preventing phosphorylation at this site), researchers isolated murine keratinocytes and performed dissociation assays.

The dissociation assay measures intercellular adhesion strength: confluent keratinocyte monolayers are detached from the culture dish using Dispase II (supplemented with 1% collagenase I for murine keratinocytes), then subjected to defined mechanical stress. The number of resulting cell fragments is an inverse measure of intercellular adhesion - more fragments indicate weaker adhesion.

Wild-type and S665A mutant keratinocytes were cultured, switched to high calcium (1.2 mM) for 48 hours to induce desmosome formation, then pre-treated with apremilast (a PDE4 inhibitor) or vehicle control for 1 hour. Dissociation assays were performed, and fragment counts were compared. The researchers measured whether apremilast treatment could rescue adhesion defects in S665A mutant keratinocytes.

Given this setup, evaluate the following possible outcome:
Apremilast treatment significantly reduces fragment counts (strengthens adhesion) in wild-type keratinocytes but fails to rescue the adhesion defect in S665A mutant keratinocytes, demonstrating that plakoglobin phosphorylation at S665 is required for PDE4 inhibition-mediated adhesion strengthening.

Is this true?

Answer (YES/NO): YES